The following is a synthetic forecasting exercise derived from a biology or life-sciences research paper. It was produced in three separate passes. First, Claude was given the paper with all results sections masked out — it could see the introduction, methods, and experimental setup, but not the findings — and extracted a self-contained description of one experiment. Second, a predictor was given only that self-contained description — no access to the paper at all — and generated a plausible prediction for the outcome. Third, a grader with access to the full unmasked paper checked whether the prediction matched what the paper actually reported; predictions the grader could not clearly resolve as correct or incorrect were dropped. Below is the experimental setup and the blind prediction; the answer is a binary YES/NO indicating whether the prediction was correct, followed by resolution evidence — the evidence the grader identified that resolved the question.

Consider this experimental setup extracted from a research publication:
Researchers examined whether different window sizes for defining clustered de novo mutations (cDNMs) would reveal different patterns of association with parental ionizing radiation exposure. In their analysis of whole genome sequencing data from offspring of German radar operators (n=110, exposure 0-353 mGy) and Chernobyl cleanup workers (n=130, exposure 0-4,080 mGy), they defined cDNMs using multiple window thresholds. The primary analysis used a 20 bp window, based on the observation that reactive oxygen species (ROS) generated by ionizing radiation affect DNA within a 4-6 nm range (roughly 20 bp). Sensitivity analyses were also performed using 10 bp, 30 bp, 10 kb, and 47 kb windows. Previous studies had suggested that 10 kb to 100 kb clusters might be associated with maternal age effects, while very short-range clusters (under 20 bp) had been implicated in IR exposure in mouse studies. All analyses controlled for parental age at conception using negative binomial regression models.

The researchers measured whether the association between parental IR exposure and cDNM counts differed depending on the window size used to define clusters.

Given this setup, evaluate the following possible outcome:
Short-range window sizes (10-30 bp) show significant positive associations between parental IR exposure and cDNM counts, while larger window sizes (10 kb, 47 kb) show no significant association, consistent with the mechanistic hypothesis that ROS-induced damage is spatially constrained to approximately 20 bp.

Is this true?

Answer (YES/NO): YES